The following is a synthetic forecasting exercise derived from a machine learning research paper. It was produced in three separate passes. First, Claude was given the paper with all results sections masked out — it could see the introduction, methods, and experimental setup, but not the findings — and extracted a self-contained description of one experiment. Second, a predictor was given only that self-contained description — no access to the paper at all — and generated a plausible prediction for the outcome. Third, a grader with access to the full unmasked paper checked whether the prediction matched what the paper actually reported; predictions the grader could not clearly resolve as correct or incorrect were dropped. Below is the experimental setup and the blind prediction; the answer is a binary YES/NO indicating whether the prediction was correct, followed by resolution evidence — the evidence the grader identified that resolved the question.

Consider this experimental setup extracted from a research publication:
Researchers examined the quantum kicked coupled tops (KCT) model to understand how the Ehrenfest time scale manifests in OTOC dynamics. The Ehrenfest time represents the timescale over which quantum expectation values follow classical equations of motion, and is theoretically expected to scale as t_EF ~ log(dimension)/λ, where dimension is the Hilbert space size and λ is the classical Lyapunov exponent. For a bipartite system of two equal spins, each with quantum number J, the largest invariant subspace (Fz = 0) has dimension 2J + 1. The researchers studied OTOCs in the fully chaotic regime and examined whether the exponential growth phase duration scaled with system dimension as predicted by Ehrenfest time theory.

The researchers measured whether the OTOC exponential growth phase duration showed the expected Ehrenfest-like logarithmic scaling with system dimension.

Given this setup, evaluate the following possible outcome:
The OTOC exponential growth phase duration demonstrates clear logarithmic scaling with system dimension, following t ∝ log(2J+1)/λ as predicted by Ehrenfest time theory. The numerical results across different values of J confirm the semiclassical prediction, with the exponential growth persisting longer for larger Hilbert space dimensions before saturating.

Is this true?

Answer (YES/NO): YES